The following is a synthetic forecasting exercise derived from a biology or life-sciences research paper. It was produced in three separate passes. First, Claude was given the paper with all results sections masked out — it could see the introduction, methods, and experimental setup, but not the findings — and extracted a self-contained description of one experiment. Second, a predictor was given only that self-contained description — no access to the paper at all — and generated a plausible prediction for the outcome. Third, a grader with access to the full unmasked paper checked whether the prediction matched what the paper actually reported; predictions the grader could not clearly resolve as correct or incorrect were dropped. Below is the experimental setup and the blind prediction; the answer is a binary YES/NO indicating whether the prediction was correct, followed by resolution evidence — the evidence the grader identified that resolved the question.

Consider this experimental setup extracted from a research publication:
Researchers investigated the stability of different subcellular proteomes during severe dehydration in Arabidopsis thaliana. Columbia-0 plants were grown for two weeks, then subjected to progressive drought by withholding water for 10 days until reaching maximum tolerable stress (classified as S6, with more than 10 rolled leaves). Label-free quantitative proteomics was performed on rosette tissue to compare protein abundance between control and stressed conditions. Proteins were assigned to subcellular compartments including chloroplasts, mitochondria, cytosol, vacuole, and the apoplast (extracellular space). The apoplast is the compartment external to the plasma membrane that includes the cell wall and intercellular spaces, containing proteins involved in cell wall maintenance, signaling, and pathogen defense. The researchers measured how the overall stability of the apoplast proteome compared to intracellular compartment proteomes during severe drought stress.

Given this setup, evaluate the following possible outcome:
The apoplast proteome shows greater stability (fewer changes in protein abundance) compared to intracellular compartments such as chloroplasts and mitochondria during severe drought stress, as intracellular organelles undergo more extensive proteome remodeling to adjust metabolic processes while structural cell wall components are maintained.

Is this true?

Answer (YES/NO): NO